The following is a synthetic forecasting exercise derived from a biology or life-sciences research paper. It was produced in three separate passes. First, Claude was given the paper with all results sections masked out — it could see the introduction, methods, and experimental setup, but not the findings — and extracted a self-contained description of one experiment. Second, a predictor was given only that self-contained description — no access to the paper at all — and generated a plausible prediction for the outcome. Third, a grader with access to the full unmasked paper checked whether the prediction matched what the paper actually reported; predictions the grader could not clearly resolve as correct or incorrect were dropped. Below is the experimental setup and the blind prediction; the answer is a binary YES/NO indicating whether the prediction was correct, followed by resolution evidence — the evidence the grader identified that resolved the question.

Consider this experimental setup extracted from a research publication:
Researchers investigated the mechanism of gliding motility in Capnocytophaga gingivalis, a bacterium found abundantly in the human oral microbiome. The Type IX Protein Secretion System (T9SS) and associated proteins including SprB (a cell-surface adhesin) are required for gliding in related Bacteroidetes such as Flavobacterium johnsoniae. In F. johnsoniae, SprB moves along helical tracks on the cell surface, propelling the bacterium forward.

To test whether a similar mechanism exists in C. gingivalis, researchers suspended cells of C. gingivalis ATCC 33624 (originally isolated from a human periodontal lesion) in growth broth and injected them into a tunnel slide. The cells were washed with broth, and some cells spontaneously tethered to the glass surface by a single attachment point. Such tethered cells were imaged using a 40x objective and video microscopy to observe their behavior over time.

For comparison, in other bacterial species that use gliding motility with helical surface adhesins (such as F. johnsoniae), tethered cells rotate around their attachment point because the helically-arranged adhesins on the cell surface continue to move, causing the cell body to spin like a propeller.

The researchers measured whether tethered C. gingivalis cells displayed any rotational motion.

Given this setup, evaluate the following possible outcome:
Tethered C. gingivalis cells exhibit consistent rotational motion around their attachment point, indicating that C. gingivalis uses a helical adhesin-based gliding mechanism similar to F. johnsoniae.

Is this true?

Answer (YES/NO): YES